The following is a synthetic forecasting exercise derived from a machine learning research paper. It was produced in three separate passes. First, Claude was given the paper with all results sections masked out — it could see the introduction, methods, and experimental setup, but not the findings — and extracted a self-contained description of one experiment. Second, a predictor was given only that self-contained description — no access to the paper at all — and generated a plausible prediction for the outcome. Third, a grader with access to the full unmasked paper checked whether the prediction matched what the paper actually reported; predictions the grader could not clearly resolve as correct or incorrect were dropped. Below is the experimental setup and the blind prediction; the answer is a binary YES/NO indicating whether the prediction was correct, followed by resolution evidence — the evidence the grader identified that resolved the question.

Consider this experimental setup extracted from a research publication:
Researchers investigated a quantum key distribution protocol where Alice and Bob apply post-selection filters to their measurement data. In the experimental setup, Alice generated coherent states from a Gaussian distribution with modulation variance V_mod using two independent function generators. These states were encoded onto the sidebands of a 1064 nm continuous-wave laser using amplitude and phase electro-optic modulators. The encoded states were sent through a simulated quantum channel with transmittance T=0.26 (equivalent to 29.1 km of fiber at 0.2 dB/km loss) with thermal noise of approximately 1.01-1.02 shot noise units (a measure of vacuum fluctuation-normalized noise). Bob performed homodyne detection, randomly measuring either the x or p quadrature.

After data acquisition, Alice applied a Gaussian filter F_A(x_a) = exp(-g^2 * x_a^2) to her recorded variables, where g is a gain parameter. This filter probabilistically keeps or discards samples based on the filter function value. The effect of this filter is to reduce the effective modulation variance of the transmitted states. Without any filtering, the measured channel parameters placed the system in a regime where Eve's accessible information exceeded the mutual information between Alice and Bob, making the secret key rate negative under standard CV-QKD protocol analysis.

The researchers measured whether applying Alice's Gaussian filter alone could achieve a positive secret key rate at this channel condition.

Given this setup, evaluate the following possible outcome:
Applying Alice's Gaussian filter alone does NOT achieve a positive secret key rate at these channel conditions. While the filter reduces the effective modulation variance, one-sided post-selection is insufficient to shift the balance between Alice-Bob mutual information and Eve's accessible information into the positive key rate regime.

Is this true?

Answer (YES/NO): NO